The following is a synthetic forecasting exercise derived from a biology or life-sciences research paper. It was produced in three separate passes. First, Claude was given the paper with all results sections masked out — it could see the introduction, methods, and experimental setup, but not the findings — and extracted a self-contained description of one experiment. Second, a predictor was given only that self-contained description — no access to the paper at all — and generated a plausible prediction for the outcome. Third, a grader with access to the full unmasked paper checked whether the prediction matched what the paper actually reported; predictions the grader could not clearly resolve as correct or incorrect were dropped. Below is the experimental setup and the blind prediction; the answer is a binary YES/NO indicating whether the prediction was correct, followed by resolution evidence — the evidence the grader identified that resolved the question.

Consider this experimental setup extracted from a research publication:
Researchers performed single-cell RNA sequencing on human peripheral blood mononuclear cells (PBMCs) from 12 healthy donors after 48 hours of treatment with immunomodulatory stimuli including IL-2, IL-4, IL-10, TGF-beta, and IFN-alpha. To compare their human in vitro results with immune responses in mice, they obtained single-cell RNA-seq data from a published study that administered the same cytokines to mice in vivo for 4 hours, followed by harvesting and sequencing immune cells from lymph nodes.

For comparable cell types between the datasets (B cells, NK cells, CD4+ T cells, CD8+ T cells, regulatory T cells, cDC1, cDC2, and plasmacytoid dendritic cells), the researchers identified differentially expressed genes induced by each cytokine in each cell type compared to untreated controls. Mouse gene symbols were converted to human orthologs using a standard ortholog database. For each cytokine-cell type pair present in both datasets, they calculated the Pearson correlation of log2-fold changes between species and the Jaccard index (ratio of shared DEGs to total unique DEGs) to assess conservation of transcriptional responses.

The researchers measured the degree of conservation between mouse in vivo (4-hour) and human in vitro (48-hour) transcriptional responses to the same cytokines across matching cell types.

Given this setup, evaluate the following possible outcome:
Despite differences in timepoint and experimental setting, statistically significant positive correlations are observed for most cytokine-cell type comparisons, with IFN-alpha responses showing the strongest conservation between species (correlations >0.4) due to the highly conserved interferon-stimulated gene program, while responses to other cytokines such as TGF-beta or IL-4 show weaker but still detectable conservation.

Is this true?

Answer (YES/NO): NO